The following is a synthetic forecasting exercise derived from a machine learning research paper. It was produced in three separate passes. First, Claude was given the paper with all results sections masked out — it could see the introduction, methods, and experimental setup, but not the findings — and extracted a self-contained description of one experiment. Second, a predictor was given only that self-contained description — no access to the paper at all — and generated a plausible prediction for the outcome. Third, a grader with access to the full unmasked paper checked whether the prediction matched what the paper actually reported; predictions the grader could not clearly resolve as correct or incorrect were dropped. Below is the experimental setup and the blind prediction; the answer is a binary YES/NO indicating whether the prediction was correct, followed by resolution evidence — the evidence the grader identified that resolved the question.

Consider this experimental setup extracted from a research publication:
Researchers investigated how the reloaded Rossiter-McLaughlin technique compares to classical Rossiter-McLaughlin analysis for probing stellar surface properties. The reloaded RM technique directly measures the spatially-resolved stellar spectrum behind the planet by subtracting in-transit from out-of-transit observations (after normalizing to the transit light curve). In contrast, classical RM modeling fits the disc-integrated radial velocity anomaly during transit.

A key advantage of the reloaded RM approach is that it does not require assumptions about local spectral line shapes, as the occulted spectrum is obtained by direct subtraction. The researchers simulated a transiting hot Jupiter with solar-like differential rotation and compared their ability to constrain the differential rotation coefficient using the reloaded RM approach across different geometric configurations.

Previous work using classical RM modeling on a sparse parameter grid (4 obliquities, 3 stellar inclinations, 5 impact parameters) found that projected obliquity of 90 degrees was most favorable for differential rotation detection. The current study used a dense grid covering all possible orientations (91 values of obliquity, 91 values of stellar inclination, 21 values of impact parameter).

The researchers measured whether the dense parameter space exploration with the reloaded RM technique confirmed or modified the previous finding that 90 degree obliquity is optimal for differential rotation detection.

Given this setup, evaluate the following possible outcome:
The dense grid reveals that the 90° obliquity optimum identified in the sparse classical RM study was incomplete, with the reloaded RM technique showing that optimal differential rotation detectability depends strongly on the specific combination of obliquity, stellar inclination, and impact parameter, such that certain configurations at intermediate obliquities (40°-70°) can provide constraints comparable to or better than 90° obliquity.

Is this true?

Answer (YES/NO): NO